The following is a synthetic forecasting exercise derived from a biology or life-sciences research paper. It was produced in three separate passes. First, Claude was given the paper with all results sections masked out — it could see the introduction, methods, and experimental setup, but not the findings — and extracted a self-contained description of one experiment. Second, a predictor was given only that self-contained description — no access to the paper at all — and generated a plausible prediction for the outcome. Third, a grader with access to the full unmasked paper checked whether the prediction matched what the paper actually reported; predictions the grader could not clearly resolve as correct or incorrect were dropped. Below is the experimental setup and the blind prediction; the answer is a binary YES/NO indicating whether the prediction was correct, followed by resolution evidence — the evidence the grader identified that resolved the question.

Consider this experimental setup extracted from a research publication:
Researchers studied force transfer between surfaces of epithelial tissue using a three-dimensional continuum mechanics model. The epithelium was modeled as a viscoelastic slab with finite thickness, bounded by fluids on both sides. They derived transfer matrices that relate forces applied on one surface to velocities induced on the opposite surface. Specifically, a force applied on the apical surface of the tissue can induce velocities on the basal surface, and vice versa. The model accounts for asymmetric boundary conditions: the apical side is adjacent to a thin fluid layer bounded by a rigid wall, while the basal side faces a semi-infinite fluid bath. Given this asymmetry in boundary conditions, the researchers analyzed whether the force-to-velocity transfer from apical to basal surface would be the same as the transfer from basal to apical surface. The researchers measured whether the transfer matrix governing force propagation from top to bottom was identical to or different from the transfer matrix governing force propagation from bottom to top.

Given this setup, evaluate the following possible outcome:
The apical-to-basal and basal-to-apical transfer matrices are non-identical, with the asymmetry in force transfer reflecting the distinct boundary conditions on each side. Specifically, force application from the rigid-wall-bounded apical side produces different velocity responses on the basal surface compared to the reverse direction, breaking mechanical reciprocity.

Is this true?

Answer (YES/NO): NO